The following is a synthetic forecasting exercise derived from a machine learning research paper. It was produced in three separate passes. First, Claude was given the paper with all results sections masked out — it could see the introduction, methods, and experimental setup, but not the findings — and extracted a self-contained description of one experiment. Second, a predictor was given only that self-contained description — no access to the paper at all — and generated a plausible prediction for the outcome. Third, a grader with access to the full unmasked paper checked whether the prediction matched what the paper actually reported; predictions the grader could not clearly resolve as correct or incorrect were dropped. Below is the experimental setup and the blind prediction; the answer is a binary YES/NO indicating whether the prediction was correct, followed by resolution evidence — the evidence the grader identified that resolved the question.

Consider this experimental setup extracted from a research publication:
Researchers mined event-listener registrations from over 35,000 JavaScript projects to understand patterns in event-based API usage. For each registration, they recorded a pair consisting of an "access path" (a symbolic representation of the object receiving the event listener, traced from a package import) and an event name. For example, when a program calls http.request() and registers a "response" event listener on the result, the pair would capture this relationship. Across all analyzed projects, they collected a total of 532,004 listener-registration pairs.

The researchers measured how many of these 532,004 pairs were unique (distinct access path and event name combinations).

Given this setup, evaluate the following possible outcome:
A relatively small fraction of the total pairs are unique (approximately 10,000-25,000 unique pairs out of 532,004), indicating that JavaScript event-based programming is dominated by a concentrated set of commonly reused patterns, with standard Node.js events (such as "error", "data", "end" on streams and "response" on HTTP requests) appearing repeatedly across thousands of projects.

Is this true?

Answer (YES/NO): NO